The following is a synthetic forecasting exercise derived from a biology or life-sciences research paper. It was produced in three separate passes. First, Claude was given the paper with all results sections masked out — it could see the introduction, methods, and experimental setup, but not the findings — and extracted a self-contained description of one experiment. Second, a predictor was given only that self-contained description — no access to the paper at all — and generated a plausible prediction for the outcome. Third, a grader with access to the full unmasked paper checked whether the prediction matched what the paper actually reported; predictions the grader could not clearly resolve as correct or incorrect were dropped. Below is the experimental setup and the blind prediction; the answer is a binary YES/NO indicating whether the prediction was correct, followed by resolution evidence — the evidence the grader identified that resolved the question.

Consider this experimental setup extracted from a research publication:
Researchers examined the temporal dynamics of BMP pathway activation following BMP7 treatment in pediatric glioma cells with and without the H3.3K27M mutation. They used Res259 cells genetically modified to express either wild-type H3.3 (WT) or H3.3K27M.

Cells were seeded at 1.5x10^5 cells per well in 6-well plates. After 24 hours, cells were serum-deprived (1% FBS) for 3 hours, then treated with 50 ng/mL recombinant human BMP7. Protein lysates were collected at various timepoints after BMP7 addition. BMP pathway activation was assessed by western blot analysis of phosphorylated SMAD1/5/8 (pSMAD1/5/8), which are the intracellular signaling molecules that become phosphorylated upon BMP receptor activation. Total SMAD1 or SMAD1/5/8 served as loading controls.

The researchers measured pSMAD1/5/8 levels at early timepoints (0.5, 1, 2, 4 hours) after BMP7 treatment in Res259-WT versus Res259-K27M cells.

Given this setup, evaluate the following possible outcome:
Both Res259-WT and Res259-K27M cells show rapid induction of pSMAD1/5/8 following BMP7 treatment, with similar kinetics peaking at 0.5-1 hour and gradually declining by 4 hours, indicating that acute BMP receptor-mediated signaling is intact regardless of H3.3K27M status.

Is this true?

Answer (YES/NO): YES